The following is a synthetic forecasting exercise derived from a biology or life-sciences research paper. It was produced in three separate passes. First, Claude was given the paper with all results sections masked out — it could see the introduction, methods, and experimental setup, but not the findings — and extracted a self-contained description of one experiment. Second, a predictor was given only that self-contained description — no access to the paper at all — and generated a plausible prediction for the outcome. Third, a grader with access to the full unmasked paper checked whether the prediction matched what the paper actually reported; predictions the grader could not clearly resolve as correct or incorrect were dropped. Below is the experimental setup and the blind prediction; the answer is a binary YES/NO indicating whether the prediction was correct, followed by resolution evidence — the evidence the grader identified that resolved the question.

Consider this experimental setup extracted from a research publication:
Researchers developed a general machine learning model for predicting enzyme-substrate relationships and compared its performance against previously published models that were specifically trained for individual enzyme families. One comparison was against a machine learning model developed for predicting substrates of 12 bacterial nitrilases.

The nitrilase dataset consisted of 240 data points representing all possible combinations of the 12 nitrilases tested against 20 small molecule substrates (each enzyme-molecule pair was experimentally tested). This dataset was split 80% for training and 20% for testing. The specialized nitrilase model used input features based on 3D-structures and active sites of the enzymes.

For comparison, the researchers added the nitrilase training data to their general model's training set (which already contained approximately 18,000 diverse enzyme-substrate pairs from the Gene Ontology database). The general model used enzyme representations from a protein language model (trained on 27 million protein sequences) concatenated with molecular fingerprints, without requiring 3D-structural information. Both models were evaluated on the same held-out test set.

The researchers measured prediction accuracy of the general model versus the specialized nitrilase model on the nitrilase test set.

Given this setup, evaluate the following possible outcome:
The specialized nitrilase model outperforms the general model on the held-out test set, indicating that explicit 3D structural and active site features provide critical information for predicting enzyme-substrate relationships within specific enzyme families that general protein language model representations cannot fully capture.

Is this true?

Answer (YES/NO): NO